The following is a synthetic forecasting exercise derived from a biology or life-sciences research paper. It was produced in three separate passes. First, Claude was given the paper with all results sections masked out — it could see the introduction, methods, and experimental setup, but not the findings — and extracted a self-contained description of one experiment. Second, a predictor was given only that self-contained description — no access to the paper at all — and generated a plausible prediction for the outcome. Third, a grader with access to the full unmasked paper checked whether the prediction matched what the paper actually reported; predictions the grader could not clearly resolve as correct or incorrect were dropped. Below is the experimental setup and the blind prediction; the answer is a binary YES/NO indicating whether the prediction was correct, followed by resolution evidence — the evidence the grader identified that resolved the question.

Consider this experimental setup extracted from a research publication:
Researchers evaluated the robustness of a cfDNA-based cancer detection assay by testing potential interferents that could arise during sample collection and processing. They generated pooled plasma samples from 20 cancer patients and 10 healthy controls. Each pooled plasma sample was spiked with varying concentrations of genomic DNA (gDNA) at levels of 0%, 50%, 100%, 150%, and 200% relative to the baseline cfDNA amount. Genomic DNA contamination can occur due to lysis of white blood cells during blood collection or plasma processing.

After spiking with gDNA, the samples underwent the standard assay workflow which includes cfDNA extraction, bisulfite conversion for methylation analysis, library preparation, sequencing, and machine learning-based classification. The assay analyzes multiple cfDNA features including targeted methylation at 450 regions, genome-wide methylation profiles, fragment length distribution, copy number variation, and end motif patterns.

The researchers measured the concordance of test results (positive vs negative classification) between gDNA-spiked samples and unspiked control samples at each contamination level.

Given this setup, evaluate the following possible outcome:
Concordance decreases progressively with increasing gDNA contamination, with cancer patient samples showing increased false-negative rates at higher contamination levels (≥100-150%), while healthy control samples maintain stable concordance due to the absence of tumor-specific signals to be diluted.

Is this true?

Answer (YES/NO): YES